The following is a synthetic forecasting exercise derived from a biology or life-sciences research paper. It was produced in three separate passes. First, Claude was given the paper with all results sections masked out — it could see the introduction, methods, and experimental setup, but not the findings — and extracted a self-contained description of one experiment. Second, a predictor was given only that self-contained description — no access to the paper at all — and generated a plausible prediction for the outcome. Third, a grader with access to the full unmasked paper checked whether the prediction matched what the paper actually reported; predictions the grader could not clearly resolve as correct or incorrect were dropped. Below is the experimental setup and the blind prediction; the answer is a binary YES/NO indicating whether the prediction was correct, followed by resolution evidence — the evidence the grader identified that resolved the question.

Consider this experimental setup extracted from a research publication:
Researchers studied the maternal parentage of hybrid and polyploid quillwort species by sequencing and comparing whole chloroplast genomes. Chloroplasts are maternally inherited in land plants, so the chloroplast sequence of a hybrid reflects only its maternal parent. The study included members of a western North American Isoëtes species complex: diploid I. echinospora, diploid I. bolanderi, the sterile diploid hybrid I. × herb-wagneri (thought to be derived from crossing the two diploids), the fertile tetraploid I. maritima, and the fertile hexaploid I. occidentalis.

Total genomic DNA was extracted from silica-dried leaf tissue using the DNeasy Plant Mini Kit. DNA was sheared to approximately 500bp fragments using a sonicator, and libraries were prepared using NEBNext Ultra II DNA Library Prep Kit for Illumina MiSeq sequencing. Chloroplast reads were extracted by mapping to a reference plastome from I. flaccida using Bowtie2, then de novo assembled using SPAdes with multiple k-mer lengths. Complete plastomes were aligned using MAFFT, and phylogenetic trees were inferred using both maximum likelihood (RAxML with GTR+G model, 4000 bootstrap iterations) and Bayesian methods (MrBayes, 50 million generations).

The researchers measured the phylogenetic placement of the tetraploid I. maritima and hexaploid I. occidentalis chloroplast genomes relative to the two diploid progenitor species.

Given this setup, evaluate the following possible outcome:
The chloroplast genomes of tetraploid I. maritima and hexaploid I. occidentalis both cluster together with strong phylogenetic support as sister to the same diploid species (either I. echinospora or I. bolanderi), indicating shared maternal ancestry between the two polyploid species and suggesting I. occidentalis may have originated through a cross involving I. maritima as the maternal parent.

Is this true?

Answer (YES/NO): NO